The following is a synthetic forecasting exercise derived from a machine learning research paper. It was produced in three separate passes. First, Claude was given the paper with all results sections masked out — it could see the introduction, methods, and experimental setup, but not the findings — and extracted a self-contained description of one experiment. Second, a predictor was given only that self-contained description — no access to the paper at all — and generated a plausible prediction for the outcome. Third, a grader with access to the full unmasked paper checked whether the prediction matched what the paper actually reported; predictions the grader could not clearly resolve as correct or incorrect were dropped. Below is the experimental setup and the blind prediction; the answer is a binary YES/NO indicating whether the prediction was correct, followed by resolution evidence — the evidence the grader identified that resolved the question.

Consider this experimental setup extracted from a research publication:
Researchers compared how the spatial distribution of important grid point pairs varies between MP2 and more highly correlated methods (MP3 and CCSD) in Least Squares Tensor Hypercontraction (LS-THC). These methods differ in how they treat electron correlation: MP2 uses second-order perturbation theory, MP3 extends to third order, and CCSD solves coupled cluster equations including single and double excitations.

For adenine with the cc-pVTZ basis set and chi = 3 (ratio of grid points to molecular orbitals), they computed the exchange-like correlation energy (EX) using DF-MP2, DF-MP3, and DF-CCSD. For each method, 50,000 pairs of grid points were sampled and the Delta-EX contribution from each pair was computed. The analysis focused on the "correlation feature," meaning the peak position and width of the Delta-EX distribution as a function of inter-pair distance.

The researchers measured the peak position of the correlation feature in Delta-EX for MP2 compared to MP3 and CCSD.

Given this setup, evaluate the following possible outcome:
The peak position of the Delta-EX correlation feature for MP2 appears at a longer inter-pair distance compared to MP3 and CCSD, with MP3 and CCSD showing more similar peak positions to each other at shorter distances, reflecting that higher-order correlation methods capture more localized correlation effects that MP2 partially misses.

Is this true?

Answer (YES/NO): NO